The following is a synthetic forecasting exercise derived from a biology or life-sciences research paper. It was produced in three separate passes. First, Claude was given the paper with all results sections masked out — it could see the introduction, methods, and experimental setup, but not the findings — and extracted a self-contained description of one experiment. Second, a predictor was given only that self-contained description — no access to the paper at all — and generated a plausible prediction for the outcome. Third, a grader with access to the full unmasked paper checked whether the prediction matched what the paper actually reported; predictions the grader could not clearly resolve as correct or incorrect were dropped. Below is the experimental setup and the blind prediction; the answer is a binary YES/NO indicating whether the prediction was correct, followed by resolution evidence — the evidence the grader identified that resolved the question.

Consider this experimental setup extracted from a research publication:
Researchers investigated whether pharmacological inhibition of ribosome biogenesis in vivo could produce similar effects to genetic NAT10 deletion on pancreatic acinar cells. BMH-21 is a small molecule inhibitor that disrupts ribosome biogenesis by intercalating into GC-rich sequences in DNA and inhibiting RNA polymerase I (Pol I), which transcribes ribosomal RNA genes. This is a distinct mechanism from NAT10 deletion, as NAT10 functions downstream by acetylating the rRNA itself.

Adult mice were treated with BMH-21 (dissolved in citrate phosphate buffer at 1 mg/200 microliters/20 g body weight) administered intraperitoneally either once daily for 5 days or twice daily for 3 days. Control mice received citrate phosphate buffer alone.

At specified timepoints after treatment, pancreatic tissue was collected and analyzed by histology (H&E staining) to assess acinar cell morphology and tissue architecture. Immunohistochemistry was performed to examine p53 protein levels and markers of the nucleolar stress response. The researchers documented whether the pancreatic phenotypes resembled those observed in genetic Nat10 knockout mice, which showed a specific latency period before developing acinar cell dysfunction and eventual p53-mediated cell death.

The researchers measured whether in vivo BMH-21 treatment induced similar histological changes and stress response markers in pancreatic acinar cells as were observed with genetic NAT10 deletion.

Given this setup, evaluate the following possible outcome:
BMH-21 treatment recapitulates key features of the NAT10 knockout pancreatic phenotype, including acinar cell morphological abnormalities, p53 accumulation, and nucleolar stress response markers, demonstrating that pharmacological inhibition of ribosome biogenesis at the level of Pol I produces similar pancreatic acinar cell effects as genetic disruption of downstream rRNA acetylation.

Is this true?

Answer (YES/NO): NO